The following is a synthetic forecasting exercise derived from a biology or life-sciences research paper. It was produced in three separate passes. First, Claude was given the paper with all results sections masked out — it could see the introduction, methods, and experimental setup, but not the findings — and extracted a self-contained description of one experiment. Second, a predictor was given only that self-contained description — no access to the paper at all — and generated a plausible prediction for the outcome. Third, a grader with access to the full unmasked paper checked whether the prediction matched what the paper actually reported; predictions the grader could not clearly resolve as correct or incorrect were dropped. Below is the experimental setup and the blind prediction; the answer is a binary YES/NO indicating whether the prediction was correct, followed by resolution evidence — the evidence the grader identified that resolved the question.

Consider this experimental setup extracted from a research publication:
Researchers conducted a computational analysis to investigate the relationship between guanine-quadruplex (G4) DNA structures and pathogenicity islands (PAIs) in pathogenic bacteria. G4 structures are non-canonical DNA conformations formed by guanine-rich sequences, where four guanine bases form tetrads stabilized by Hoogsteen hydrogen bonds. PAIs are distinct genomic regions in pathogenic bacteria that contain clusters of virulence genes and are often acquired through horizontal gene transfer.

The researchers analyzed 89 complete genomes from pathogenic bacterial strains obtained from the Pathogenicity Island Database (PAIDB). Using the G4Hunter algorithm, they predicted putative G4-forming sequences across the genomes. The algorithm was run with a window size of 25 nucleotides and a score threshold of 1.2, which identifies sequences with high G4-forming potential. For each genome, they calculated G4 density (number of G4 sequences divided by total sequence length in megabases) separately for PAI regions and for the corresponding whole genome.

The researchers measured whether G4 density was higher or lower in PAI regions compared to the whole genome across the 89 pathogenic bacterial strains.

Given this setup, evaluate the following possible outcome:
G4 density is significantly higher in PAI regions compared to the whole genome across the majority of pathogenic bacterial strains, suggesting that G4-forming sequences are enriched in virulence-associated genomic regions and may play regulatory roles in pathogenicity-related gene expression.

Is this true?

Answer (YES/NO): NO